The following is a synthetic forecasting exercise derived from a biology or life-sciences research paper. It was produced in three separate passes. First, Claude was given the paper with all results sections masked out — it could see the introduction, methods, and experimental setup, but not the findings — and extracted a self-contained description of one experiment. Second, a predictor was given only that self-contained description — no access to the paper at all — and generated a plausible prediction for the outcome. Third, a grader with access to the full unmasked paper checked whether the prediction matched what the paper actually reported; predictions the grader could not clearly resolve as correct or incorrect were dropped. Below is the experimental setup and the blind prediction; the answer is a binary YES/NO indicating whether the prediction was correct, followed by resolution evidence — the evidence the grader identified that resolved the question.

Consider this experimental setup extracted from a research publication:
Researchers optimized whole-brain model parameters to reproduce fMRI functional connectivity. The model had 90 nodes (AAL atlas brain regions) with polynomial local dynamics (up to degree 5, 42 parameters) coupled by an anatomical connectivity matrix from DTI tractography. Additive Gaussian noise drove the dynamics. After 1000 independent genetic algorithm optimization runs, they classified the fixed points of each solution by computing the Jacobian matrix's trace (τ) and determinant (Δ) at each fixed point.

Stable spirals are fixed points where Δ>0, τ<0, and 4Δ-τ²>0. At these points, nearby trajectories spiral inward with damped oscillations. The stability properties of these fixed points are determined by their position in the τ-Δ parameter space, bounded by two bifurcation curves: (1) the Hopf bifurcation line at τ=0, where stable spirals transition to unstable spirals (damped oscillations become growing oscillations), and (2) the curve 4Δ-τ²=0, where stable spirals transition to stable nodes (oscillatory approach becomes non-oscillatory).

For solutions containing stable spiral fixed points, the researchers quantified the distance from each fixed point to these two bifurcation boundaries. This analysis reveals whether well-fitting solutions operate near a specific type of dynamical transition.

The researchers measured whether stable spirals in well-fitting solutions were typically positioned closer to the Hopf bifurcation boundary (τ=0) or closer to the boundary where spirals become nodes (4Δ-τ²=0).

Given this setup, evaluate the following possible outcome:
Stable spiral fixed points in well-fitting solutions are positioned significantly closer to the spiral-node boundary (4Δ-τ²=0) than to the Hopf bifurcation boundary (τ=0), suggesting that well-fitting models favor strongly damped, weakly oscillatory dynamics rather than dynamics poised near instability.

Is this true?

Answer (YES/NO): NO